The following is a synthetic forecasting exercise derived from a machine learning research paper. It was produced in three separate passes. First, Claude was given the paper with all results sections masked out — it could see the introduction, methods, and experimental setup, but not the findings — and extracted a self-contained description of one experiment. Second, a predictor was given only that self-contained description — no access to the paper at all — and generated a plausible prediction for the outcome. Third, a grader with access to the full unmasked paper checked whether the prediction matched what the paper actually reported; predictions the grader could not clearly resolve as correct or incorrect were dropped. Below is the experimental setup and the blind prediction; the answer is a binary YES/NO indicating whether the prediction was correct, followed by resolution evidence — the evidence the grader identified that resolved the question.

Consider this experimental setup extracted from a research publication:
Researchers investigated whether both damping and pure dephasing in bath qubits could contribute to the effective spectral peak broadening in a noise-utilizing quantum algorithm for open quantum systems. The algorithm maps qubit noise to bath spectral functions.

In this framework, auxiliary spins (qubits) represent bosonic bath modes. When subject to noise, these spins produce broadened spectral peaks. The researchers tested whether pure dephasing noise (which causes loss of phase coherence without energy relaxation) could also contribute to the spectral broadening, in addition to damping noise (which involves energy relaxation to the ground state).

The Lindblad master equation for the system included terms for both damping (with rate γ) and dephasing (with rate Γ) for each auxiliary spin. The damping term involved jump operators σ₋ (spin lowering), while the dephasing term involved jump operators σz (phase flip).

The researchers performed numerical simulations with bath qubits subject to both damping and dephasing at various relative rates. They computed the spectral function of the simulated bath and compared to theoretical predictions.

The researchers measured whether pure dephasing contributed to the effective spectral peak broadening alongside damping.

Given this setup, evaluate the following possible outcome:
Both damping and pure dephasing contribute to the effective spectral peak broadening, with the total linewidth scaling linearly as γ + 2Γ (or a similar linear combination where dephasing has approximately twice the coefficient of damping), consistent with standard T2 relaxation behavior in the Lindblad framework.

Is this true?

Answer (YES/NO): YES